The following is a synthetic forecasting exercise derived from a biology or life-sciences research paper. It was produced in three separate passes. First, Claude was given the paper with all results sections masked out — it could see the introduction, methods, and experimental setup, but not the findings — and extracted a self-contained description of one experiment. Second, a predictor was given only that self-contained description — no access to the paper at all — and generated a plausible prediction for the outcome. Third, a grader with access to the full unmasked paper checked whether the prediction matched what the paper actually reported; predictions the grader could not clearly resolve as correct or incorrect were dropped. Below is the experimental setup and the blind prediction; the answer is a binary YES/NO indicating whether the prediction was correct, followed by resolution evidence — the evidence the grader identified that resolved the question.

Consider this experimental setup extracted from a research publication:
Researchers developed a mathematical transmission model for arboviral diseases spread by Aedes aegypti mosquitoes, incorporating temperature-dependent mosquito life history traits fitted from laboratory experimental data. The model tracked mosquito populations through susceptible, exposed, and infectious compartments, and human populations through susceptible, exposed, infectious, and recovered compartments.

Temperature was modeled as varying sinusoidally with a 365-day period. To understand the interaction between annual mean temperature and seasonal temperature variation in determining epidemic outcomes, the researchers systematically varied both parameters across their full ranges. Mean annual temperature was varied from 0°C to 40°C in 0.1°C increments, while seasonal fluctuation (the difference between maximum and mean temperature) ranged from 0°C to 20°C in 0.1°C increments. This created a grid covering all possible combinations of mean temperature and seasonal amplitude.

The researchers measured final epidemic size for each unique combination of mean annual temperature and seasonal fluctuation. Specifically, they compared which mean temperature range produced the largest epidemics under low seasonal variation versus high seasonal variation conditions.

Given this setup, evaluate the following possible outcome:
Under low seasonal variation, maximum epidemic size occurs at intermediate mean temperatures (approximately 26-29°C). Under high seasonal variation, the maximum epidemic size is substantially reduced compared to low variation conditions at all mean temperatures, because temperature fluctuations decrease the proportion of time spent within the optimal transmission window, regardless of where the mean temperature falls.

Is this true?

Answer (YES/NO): NO